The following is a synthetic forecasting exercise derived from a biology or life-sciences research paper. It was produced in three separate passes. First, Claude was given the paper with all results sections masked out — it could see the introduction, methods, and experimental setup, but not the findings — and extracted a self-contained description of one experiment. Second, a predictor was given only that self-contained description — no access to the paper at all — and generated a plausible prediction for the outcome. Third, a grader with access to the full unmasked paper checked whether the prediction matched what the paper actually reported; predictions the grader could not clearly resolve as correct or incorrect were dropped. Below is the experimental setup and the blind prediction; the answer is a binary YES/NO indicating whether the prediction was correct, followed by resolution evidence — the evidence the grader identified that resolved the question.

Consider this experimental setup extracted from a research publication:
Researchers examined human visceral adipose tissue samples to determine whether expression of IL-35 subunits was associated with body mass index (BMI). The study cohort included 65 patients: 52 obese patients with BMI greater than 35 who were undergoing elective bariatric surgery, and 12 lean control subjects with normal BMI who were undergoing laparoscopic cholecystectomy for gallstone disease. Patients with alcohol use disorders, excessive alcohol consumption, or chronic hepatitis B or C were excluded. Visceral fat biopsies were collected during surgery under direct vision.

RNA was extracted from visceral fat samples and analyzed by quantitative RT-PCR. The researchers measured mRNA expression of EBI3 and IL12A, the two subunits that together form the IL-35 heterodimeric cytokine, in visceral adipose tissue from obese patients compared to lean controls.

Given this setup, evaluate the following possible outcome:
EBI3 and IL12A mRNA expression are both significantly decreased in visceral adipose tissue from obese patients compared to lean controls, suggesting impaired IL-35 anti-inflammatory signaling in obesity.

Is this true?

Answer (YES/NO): NO